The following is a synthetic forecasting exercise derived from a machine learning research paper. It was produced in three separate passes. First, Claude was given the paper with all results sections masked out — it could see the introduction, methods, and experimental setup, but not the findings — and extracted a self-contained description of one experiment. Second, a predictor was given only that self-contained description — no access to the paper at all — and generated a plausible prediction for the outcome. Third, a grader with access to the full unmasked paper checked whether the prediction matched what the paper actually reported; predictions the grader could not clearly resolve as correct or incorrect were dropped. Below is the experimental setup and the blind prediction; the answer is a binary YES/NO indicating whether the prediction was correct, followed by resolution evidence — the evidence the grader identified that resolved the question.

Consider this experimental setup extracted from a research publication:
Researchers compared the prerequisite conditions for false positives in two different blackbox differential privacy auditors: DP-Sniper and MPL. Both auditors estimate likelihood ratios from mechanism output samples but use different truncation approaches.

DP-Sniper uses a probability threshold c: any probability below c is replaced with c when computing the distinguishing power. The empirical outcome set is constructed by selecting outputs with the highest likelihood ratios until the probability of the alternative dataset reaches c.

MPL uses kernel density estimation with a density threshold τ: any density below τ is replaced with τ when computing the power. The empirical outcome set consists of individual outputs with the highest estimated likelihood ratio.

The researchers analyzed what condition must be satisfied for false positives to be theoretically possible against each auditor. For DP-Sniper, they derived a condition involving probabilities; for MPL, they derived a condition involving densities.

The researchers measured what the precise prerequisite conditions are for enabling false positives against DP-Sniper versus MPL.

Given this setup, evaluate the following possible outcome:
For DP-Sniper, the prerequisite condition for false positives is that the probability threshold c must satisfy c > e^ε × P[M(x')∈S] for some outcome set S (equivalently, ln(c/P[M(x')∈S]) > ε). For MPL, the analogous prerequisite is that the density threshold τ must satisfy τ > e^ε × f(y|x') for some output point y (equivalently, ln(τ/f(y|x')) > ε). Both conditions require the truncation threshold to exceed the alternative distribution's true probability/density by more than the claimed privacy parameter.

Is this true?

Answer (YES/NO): NO